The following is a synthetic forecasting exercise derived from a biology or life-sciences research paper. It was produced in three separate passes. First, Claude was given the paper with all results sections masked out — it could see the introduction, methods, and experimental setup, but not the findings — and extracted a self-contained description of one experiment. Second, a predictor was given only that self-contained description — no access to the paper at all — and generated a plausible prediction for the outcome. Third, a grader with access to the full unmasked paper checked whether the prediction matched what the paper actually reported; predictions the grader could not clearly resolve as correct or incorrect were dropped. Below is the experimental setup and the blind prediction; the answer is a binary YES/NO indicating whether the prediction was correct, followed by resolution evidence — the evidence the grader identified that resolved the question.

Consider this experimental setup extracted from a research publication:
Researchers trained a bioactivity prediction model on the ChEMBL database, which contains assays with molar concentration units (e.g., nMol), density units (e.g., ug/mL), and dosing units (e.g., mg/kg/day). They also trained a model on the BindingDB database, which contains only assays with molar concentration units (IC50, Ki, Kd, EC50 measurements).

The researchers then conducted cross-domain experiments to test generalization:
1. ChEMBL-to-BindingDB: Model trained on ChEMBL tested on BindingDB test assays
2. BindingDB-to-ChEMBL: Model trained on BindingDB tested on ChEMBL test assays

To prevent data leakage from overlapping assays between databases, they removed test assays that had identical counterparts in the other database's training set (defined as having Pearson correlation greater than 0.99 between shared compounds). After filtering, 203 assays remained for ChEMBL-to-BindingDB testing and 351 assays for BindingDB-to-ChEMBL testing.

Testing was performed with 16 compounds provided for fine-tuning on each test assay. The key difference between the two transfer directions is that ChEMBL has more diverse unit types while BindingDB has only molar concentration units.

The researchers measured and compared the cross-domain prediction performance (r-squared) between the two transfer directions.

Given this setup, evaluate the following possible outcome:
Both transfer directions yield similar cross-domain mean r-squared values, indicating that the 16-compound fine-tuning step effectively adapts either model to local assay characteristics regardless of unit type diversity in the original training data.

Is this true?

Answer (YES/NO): NO